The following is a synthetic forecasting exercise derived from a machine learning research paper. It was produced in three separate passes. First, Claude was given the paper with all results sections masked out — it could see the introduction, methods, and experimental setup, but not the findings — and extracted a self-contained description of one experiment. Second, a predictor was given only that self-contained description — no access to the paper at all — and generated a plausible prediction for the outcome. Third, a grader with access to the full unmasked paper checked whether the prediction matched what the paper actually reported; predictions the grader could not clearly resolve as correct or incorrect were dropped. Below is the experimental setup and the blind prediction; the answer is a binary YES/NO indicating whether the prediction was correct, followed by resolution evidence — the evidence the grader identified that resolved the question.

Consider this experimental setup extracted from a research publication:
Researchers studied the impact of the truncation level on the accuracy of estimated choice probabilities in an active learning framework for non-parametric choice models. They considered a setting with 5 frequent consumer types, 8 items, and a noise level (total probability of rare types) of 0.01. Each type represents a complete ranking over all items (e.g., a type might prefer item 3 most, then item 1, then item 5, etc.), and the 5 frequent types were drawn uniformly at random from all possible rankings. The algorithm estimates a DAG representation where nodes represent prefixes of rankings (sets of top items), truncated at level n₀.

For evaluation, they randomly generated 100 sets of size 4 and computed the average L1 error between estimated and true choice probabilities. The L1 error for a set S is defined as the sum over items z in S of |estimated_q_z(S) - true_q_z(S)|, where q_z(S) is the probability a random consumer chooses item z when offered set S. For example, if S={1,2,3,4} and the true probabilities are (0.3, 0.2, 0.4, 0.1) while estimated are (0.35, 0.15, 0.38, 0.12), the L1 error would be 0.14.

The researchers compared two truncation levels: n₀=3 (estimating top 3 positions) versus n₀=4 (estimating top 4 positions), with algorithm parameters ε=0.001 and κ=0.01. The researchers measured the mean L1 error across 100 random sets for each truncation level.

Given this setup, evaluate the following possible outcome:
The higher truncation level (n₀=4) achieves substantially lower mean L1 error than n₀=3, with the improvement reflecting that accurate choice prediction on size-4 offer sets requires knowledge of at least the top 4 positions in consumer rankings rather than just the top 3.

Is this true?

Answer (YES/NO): YES